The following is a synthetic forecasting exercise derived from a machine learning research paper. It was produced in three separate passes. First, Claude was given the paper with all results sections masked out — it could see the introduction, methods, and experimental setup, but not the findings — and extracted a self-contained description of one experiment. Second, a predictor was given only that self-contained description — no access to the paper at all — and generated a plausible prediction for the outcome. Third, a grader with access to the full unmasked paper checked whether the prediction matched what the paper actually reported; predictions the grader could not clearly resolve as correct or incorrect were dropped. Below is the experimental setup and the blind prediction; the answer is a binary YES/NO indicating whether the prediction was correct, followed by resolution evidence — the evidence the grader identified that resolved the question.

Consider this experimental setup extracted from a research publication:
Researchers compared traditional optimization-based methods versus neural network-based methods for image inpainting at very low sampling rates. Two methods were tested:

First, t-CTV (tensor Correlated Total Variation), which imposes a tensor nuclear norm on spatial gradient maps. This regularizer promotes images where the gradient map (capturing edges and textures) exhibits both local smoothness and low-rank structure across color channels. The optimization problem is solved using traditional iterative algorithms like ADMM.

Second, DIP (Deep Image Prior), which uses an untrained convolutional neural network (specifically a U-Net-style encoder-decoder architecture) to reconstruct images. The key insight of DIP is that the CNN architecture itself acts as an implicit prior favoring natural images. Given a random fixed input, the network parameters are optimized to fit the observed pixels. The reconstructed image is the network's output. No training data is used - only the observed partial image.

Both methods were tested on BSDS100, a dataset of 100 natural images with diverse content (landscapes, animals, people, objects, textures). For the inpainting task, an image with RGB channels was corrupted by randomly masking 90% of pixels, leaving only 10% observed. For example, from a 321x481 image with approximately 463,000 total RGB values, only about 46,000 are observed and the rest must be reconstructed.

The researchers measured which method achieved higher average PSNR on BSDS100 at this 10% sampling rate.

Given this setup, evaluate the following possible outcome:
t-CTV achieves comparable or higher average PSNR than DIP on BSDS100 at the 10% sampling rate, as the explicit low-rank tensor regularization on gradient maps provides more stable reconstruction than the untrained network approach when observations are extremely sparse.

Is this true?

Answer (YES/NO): NO